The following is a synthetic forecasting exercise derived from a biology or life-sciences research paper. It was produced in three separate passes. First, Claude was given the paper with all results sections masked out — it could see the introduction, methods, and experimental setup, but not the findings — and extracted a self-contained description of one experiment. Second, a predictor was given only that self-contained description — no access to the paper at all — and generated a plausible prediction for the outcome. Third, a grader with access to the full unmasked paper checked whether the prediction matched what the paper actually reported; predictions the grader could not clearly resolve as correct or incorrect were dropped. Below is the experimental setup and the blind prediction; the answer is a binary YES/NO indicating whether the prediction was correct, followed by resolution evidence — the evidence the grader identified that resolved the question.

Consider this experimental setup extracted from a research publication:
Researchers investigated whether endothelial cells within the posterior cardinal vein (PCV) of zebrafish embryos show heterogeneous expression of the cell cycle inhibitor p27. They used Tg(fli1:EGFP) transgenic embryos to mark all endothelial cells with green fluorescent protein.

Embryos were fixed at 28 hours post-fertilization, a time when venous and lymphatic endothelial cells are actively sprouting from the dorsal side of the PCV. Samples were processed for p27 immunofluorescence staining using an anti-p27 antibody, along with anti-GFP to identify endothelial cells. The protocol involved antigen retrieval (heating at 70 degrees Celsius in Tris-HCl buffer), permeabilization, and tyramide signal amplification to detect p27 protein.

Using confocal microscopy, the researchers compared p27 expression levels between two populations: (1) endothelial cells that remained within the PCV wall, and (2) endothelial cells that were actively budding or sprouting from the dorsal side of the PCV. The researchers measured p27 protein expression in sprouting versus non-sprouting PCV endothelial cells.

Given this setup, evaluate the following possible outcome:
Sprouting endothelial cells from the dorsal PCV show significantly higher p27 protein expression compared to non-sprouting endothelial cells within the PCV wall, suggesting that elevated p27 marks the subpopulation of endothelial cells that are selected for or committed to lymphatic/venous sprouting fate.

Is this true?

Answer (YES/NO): YES